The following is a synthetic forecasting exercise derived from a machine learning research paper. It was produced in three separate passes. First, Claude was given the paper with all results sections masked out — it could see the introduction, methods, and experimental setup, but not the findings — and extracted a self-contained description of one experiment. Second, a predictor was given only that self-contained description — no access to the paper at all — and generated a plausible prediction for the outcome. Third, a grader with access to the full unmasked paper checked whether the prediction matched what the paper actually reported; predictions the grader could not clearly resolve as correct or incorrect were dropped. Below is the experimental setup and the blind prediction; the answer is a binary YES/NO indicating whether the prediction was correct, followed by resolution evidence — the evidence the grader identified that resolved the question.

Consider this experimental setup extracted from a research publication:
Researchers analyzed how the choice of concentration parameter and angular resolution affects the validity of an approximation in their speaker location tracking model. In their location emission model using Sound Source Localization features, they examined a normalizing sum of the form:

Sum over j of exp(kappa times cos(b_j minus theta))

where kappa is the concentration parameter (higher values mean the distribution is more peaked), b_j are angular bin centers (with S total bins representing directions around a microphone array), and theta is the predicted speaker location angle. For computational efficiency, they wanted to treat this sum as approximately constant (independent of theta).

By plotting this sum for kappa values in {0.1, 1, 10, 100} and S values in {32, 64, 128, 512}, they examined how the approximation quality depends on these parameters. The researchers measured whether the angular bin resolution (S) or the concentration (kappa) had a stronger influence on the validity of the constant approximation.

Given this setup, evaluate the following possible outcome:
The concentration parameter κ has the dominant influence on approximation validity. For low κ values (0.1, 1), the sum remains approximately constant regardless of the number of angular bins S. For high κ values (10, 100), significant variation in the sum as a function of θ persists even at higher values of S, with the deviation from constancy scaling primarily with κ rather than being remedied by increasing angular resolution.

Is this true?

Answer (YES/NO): NO